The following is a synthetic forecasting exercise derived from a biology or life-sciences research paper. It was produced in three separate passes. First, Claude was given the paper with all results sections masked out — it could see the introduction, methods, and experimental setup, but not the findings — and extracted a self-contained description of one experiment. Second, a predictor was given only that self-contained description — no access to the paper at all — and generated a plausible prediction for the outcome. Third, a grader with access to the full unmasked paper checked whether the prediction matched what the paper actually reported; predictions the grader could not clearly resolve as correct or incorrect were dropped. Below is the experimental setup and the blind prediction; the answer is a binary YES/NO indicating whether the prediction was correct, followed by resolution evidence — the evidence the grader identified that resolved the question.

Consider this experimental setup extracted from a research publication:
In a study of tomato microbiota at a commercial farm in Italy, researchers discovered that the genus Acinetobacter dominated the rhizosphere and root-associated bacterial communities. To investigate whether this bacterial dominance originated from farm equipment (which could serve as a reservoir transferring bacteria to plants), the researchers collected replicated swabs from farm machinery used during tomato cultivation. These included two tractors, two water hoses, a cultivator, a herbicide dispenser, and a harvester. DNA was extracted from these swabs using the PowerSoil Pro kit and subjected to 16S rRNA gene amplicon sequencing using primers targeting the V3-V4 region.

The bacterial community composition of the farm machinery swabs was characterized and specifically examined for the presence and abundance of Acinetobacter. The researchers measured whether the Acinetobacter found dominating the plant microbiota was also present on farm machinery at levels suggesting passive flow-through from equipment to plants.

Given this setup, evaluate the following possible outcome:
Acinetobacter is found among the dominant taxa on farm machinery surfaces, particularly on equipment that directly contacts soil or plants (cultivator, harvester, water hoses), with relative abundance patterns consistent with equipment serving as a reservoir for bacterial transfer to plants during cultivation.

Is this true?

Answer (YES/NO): NO